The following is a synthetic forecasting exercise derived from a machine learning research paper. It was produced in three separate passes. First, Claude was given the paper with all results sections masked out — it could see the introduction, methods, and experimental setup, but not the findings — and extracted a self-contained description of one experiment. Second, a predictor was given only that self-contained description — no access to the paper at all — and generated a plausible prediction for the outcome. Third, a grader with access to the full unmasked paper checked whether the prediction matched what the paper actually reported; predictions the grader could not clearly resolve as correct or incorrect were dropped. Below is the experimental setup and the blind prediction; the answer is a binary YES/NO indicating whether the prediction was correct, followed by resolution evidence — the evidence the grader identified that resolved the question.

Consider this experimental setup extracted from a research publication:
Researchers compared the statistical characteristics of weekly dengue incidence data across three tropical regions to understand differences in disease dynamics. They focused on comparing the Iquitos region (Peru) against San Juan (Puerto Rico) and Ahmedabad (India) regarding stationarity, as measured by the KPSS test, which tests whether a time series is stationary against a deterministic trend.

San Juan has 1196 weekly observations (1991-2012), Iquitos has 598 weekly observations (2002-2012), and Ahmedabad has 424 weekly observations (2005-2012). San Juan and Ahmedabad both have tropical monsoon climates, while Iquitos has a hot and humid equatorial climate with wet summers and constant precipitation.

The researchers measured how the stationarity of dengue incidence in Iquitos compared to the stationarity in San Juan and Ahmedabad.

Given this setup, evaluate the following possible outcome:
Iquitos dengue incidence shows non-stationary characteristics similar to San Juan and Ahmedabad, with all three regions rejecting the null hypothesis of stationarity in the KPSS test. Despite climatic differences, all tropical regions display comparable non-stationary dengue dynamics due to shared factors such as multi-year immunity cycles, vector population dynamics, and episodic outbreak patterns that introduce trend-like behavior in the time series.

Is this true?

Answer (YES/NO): NO